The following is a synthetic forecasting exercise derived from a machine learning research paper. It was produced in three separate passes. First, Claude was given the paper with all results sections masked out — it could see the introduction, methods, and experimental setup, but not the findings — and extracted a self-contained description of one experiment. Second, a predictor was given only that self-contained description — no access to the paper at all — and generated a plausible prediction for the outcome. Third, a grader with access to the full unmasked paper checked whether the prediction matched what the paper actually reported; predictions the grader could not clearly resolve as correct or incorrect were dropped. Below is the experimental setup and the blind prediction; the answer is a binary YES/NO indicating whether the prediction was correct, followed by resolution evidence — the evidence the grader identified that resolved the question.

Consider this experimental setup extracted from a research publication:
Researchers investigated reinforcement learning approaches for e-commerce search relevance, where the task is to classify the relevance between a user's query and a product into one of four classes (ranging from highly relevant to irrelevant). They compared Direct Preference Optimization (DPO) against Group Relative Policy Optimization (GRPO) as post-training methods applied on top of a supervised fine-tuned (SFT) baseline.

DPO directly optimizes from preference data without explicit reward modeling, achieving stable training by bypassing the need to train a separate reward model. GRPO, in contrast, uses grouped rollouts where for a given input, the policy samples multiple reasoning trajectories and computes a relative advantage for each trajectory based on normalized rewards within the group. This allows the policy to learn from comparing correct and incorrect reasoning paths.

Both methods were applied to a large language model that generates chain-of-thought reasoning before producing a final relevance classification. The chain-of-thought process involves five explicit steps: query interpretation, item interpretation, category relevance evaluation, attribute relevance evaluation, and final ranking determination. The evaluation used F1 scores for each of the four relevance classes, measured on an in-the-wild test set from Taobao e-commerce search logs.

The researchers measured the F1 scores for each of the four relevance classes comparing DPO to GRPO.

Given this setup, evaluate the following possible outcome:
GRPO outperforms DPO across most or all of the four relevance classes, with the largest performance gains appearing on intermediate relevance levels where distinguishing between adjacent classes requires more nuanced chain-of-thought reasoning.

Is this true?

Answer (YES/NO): NO